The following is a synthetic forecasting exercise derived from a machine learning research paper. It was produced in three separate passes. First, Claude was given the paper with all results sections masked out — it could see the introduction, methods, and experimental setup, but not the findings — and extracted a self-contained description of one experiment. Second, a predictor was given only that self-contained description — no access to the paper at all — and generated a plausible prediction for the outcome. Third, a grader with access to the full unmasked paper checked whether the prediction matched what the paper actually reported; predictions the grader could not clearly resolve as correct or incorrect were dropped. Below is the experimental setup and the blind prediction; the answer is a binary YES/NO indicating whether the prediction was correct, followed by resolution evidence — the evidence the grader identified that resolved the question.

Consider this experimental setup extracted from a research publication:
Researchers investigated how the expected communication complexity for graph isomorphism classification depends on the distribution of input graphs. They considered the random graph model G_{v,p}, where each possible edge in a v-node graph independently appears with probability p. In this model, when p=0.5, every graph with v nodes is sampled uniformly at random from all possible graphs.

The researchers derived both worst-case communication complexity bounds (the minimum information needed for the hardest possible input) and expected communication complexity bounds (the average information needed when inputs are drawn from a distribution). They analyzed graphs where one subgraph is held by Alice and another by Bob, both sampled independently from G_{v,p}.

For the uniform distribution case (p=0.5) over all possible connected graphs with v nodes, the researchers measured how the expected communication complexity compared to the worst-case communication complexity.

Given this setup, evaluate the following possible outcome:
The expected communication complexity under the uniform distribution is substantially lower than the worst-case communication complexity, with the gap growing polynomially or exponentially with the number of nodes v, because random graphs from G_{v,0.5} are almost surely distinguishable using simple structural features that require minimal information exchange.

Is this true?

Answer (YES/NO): NO